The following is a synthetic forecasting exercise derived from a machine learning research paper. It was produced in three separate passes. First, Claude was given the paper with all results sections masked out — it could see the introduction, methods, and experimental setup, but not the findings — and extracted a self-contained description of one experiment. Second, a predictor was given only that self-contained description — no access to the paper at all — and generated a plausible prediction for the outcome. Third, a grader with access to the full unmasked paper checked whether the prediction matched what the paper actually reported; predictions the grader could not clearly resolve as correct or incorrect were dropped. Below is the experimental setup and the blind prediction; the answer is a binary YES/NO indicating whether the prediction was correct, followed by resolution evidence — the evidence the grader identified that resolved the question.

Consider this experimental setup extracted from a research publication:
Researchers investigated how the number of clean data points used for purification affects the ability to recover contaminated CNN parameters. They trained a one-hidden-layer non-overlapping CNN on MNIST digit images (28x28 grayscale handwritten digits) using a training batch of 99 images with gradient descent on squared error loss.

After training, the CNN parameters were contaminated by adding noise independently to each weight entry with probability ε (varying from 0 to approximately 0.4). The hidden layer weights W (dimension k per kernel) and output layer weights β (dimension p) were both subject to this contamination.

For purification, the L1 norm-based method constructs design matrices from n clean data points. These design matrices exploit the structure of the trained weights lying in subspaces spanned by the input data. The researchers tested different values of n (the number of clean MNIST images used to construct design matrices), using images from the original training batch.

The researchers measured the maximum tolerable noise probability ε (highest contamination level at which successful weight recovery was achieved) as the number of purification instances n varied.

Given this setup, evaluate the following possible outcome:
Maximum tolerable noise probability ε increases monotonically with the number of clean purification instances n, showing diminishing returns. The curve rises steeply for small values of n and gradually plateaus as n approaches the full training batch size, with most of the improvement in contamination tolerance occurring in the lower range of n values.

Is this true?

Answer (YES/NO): NO